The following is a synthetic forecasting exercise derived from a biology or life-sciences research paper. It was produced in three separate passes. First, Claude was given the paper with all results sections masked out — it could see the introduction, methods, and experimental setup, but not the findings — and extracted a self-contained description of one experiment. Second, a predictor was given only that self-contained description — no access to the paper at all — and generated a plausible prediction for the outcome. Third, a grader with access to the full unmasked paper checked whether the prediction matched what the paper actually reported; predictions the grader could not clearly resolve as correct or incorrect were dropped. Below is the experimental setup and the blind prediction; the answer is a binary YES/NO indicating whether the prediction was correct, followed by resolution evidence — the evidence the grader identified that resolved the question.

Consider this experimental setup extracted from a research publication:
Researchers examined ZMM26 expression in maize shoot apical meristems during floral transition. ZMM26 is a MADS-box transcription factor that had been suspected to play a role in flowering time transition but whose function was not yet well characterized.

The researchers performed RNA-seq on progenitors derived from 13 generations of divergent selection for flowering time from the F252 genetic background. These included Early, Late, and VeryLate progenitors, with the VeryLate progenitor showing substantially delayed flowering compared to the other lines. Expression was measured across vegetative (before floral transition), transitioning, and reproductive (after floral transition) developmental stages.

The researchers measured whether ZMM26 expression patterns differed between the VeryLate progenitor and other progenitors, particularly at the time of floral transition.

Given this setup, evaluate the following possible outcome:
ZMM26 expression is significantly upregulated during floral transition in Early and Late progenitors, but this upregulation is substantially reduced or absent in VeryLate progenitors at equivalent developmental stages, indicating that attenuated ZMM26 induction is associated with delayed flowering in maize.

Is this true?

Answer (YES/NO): NO